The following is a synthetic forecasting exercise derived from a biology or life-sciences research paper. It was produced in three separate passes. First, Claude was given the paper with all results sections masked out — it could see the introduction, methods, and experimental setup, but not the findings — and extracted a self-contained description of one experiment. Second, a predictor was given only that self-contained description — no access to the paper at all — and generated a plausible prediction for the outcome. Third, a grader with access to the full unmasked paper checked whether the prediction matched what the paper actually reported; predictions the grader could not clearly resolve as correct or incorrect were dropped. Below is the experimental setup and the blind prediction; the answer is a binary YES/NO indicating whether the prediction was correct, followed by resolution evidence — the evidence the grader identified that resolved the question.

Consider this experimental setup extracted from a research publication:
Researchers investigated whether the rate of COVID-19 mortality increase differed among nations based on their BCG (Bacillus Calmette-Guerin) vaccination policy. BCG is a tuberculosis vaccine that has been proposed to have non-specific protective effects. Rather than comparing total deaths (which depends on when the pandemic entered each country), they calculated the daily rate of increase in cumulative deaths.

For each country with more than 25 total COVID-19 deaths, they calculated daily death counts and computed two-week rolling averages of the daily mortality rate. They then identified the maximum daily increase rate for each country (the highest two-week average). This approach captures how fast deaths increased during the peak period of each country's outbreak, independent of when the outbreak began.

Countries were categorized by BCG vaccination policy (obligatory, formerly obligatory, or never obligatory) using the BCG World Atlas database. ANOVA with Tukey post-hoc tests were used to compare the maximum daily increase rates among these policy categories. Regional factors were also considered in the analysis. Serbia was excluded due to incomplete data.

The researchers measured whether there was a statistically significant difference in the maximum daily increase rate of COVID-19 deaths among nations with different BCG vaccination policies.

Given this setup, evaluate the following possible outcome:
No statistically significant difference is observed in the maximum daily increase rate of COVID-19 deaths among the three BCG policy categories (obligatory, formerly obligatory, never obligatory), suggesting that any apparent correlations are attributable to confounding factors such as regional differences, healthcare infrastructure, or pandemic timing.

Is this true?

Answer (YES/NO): YES